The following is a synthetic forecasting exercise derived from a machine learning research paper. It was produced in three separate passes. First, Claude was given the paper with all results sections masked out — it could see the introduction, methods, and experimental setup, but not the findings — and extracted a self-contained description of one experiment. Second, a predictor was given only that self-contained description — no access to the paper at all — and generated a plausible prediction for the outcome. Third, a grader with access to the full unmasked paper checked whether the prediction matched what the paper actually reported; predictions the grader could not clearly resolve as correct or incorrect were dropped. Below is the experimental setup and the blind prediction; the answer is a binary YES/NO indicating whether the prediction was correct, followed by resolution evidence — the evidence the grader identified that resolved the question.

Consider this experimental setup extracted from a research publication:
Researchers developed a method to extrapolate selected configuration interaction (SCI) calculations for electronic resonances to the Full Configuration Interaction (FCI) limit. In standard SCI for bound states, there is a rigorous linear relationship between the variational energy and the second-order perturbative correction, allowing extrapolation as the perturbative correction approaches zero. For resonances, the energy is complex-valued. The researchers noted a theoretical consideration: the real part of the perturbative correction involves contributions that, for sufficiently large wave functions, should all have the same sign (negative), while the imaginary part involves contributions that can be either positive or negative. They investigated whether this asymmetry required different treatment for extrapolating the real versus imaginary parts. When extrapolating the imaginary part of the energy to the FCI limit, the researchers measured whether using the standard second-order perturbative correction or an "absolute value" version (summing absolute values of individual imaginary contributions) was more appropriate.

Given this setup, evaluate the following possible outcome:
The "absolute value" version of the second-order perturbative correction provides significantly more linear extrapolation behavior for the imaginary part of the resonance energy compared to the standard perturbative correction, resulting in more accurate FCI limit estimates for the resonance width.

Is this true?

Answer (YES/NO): NO